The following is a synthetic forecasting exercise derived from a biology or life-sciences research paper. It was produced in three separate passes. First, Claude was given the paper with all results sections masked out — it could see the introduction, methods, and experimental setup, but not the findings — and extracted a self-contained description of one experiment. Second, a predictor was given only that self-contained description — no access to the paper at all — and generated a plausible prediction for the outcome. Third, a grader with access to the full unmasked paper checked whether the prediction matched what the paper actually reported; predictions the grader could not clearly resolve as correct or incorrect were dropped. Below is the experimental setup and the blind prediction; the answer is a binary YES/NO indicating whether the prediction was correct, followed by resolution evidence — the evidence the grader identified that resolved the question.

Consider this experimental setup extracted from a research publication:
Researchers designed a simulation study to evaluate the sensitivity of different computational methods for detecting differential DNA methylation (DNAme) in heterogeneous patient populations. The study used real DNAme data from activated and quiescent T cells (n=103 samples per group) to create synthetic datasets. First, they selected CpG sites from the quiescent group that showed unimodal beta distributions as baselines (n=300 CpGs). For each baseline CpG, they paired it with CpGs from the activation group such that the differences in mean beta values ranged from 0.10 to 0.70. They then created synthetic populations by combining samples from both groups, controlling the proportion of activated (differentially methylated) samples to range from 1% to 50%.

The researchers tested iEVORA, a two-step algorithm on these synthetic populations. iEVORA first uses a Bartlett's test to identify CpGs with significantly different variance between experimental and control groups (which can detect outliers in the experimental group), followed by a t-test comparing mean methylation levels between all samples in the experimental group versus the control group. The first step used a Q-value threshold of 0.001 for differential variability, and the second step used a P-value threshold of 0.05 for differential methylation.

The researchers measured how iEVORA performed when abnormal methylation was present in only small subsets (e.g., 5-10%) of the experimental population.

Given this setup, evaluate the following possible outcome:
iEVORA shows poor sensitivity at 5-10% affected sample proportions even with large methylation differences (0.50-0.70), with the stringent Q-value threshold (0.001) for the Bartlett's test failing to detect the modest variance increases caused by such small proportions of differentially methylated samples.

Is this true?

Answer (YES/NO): NO